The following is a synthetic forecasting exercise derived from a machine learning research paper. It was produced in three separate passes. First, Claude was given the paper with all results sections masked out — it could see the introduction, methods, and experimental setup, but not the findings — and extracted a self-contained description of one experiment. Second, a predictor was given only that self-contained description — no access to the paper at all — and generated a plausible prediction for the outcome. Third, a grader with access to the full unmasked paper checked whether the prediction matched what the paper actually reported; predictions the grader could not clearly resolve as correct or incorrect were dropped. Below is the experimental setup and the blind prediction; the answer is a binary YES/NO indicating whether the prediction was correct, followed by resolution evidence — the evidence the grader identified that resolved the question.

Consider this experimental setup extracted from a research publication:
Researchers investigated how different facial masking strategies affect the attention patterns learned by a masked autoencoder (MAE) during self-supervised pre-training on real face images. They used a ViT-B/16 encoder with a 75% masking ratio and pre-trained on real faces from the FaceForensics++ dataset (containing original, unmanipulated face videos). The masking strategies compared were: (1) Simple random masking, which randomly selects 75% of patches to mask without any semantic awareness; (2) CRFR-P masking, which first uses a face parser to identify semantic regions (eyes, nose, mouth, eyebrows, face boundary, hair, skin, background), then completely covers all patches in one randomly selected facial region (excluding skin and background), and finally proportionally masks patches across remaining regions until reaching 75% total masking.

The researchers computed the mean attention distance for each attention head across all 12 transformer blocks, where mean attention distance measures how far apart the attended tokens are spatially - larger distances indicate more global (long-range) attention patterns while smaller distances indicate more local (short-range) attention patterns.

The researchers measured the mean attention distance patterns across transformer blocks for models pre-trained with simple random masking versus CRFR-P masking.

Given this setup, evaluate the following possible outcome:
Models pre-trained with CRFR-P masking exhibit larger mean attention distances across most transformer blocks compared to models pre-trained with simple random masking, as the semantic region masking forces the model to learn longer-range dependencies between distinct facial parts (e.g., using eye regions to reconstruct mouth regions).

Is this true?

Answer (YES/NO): NO